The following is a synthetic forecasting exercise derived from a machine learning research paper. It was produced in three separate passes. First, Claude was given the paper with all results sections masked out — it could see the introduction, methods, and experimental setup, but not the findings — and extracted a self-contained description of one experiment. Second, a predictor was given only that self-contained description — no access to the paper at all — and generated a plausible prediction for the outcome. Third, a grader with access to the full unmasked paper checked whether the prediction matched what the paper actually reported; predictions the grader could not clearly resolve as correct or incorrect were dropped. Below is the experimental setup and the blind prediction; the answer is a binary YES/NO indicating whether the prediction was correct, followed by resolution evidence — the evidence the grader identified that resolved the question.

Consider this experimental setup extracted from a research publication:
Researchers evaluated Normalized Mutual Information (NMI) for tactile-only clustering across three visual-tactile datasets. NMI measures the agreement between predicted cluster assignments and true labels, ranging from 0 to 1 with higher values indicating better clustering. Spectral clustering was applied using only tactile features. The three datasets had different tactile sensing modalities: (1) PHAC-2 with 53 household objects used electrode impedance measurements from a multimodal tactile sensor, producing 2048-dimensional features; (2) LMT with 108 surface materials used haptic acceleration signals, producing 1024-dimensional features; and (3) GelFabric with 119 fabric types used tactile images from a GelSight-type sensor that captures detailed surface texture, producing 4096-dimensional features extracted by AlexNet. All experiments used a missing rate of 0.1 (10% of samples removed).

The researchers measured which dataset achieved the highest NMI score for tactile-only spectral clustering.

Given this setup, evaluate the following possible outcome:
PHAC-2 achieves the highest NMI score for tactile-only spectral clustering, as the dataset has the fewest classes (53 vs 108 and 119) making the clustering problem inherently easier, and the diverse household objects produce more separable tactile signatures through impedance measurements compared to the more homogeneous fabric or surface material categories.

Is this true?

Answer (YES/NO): NO